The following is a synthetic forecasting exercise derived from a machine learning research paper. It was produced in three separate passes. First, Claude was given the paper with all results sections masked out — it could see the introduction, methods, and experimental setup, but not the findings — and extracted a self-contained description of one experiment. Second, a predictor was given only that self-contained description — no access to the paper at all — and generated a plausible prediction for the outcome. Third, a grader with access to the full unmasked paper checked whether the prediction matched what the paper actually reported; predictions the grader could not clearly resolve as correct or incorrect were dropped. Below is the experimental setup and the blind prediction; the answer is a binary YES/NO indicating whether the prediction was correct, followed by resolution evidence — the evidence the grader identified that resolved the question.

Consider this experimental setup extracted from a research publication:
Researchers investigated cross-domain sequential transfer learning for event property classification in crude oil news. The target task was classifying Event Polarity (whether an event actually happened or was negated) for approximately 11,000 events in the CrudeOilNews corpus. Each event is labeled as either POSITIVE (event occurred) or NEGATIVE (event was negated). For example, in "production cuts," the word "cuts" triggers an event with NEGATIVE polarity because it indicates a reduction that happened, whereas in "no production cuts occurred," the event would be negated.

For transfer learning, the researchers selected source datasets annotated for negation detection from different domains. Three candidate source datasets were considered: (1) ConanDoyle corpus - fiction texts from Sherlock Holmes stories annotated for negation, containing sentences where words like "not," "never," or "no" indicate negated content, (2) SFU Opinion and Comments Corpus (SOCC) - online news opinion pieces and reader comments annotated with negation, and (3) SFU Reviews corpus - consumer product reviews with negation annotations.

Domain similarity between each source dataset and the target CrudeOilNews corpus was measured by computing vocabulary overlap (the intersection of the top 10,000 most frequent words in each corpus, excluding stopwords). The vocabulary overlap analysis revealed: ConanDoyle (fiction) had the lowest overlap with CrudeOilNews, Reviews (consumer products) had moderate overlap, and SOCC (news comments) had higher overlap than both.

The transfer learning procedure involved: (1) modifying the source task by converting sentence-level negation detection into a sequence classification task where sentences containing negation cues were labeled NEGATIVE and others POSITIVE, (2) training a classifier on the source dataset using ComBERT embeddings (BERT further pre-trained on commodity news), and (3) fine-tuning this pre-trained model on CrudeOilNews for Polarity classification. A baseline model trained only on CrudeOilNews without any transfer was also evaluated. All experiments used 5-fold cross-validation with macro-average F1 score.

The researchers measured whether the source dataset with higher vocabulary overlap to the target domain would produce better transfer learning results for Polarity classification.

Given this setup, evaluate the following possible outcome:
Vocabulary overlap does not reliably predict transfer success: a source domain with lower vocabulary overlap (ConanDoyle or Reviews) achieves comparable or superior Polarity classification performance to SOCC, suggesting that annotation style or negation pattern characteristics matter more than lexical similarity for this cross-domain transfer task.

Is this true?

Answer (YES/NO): NO